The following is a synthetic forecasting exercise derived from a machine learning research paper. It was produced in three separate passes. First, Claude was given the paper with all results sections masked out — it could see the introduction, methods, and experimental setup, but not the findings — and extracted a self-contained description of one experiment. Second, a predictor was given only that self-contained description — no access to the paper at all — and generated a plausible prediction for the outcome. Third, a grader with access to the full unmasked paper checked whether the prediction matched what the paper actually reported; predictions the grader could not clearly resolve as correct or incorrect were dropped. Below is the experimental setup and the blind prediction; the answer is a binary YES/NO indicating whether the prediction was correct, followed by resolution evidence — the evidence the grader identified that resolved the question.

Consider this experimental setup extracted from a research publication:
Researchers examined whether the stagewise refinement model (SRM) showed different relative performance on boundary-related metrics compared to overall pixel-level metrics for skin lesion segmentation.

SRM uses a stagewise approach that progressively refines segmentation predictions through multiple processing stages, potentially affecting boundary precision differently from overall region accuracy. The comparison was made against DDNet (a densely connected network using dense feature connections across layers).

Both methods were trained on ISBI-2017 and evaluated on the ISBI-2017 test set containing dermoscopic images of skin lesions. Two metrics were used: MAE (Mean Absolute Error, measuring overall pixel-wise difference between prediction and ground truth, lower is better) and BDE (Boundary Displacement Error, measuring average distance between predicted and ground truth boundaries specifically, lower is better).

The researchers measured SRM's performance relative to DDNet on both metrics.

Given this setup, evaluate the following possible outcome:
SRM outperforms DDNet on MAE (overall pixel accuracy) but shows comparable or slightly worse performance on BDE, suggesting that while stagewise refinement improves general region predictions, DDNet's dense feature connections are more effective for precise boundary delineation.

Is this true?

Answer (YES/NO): NO